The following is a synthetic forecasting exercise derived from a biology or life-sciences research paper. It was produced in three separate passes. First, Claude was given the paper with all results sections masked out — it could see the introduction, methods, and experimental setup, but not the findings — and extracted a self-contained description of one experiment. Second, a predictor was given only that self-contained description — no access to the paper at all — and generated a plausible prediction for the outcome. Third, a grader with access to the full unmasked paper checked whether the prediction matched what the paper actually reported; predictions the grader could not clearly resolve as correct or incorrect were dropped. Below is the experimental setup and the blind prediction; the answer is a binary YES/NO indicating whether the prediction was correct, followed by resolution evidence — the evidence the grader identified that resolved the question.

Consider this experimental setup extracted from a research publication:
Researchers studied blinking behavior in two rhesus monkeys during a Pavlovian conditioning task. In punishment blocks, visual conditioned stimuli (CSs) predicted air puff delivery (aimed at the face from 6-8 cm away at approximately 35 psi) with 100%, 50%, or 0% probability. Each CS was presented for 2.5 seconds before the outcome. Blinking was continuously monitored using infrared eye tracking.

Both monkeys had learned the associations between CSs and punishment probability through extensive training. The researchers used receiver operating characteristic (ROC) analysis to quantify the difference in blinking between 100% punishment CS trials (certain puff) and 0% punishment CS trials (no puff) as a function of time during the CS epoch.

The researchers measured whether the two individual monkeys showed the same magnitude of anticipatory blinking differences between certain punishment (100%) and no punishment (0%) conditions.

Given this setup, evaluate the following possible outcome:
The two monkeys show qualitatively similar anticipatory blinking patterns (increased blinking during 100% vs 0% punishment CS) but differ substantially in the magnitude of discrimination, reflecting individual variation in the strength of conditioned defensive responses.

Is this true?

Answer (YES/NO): YES